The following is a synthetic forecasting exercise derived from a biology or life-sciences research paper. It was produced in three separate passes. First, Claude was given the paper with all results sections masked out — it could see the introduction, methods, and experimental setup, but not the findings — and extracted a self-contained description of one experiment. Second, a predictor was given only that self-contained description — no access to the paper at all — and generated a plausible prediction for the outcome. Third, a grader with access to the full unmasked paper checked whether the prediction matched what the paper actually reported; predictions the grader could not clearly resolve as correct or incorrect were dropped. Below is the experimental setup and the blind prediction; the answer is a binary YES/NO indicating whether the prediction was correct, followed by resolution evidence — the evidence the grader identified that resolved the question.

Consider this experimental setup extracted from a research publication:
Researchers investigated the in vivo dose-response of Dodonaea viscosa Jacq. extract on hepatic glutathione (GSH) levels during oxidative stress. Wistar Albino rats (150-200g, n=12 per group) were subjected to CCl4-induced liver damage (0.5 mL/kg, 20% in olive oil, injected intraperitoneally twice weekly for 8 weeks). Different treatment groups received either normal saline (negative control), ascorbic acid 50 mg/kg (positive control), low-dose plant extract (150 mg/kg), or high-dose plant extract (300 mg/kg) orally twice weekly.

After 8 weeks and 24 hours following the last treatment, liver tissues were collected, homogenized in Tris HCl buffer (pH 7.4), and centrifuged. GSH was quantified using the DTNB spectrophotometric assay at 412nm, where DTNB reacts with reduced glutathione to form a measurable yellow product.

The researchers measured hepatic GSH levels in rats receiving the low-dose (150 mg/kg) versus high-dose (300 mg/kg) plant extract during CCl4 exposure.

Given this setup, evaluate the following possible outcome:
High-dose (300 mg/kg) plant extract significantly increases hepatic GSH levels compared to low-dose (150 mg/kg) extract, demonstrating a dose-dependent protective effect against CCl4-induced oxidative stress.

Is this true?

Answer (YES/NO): YES